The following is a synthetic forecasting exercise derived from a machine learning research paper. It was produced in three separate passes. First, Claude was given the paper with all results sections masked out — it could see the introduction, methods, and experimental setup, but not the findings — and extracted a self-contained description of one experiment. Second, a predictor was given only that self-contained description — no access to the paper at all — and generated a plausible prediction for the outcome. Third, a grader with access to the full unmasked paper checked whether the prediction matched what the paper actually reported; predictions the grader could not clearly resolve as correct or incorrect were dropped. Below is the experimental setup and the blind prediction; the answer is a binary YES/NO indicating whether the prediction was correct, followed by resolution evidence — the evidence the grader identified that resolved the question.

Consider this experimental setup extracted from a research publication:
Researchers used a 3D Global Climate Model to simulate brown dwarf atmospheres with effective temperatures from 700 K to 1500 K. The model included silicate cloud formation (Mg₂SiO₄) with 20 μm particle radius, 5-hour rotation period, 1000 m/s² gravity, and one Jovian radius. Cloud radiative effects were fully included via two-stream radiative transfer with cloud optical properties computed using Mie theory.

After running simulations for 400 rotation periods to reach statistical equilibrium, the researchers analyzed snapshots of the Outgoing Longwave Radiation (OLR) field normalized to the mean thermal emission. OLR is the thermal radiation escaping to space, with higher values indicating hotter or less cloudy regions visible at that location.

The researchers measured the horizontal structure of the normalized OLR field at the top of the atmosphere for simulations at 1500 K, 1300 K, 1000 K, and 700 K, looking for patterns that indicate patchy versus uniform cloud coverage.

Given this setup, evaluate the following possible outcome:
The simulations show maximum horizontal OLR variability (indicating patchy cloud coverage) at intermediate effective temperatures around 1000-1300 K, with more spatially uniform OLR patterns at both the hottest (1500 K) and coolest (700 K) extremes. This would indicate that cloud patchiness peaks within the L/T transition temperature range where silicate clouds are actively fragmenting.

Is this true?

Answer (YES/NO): NO